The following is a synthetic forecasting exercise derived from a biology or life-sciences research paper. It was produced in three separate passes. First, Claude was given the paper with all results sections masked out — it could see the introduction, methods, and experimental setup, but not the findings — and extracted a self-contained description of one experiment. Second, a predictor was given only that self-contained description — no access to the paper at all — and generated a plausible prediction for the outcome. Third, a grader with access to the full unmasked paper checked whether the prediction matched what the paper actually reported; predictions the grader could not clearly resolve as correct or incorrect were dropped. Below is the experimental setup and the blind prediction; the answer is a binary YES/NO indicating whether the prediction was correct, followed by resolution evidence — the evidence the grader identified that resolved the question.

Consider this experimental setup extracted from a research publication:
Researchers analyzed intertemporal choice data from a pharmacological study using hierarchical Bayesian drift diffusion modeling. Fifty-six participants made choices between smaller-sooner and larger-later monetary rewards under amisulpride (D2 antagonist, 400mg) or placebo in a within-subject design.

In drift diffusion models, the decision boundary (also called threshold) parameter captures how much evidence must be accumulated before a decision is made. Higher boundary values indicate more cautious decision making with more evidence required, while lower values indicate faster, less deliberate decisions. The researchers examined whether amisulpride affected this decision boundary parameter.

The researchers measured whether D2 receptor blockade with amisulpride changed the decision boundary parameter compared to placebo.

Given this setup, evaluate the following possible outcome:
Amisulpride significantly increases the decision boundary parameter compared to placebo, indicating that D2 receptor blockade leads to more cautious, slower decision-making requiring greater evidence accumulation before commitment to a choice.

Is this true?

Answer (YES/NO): NO